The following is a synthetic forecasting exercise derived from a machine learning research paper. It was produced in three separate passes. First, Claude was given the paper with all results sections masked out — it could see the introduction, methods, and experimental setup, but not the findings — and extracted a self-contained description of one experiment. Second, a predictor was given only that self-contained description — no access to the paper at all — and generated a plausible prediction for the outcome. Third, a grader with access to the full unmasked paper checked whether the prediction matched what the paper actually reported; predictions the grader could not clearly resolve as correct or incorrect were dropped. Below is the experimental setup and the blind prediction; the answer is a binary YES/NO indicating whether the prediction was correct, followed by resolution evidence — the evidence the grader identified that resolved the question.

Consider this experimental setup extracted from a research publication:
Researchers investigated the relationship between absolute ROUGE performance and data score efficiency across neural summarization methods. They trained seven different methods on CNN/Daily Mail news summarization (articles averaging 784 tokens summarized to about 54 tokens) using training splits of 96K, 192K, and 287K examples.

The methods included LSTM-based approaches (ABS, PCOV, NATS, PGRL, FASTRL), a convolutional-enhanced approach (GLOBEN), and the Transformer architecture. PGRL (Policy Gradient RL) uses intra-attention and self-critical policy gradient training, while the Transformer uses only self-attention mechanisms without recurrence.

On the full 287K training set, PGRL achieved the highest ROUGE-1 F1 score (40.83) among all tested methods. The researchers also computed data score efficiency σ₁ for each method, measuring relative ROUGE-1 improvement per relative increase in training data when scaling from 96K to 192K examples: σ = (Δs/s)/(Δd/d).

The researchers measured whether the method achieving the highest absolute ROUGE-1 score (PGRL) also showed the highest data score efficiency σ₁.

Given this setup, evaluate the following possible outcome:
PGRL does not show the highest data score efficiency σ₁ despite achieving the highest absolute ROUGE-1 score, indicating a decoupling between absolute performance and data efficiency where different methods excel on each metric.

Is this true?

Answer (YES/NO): YES